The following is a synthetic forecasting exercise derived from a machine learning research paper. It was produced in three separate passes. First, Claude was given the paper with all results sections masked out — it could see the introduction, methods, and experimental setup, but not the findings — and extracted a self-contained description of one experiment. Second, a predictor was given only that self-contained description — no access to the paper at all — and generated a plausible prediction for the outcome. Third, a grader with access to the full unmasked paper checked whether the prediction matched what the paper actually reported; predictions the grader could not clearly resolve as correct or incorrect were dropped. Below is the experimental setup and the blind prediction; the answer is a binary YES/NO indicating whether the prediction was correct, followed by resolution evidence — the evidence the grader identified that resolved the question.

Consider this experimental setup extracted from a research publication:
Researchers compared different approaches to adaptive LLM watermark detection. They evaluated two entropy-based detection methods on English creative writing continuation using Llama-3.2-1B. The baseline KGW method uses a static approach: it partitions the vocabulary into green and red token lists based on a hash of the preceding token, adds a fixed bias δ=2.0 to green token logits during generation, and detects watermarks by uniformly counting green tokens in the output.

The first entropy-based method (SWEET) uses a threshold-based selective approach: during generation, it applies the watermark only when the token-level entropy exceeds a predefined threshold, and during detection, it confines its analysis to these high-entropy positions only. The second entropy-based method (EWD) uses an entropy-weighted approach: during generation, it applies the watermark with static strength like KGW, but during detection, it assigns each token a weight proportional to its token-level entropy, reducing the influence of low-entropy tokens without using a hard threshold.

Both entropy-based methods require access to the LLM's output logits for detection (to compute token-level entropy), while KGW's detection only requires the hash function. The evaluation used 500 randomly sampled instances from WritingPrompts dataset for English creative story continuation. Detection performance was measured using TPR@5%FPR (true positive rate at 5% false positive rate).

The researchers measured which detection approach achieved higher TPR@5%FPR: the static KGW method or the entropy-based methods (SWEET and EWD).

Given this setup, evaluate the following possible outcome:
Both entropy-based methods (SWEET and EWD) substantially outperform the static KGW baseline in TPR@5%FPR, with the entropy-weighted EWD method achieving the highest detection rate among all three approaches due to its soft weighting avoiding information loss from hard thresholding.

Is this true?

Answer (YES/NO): NO